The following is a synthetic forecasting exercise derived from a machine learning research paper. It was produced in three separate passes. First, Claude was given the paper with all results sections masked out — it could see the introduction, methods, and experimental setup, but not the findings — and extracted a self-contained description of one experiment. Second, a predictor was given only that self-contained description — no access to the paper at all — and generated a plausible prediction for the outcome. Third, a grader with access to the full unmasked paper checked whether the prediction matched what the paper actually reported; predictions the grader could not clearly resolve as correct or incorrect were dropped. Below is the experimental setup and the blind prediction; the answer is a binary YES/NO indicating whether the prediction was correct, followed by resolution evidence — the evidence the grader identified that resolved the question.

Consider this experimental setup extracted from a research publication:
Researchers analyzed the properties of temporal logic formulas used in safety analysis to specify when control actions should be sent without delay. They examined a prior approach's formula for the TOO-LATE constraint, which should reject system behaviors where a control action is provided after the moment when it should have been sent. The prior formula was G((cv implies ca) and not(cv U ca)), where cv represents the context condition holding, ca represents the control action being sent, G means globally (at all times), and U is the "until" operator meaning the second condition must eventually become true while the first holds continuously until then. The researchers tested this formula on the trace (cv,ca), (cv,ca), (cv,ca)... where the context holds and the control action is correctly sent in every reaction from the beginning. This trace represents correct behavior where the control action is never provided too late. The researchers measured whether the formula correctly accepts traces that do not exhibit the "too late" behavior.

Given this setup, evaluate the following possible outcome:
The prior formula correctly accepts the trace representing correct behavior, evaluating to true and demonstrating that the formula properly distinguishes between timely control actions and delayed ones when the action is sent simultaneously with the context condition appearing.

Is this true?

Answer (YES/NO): NO